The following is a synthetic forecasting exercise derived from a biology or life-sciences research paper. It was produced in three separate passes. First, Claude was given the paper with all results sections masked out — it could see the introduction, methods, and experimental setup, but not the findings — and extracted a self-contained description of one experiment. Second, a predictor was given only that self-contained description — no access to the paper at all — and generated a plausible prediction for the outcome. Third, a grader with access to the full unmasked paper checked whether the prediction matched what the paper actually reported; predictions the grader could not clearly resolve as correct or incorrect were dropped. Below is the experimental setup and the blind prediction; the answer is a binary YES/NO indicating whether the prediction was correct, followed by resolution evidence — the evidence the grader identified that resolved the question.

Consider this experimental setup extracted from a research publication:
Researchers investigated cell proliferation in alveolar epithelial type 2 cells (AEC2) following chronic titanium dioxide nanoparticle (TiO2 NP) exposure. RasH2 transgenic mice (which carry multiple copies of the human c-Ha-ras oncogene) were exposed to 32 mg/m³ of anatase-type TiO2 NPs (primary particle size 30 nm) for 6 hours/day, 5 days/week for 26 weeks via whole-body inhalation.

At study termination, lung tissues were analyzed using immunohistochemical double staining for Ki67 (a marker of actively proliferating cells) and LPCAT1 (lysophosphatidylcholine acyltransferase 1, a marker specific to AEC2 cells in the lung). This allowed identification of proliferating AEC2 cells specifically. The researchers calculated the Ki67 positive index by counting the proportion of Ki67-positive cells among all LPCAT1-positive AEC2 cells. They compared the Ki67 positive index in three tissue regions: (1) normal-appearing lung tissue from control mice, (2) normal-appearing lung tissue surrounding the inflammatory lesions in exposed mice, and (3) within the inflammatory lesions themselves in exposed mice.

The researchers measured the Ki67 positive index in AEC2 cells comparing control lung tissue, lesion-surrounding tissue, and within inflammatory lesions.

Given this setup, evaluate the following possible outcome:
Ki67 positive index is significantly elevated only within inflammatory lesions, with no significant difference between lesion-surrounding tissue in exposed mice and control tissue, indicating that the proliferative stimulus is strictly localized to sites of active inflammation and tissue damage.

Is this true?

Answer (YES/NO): NO